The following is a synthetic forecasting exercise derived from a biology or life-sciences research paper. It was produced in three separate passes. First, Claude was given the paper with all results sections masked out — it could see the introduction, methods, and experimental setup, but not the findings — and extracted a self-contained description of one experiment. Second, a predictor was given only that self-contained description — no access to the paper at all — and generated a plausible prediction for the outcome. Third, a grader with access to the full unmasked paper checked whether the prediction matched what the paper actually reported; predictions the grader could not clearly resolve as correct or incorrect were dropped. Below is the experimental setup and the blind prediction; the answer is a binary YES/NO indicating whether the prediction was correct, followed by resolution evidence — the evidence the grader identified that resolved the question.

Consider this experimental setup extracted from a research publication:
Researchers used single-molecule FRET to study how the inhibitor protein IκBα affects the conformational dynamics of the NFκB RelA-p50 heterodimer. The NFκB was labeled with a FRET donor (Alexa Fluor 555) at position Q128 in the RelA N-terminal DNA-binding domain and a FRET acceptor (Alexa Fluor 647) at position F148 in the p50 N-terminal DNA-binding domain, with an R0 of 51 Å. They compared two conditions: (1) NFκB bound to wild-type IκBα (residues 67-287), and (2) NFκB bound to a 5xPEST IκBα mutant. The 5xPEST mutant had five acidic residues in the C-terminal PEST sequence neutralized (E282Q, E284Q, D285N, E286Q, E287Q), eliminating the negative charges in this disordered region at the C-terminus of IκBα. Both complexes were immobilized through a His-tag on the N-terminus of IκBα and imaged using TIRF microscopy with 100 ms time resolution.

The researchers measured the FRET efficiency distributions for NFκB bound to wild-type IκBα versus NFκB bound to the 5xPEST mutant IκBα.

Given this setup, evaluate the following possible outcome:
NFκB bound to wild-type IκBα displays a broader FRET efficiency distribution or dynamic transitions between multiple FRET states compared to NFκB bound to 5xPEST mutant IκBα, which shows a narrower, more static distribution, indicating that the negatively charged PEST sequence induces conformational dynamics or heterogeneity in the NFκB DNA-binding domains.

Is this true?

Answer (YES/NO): NO